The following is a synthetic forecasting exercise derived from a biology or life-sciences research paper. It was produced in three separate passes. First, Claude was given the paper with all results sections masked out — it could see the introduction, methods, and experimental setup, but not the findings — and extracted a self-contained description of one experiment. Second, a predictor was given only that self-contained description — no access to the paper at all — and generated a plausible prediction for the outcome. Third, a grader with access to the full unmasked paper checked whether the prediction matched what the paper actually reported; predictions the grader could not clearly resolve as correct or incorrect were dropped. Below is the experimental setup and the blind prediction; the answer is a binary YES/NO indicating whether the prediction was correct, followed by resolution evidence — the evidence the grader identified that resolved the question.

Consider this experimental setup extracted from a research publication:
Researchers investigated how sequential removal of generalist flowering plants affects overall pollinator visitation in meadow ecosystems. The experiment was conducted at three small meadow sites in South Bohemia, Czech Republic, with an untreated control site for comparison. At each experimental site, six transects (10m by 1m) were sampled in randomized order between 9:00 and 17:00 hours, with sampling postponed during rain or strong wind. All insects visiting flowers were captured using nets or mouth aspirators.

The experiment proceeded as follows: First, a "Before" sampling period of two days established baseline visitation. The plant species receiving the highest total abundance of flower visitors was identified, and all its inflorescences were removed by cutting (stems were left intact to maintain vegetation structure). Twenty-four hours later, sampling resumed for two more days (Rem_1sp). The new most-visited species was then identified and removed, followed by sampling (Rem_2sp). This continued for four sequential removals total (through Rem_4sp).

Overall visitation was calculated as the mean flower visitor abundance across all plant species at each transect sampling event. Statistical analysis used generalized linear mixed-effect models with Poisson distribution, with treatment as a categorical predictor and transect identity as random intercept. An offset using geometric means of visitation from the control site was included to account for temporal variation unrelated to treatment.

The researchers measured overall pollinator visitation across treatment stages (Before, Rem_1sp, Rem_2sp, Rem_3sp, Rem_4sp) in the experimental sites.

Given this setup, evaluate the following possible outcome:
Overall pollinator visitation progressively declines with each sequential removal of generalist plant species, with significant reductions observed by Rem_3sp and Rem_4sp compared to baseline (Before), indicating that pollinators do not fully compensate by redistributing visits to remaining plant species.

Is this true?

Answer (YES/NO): NO